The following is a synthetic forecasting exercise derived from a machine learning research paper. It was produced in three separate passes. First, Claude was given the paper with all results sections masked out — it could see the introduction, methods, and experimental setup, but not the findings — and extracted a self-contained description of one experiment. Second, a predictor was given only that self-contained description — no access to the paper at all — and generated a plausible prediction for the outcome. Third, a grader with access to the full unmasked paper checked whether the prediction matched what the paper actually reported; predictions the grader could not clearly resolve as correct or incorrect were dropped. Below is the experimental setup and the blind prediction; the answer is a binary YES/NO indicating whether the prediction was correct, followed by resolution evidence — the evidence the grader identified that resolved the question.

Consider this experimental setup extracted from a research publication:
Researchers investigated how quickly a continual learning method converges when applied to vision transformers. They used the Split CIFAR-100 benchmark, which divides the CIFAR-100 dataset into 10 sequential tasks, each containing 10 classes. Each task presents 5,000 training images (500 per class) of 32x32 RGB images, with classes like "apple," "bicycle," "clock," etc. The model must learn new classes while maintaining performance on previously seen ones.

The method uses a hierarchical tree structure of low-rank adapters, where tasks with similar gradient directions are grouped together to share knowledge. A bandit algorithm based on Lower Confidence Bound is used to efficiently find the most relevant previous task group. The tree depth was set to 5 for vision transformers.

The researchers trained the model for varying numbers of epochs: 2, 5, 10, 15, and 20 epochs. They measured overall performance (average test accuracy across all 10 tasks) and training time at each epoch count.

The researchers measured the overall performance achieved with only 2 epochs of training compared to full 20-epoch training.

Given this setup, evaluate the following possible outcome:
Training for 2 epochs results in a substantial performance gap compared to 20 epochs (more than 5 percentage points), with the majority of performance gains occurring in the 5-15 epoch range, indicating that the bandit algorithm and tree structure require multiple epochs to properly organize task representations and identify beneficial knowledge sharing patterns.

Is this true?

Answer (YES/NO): NO